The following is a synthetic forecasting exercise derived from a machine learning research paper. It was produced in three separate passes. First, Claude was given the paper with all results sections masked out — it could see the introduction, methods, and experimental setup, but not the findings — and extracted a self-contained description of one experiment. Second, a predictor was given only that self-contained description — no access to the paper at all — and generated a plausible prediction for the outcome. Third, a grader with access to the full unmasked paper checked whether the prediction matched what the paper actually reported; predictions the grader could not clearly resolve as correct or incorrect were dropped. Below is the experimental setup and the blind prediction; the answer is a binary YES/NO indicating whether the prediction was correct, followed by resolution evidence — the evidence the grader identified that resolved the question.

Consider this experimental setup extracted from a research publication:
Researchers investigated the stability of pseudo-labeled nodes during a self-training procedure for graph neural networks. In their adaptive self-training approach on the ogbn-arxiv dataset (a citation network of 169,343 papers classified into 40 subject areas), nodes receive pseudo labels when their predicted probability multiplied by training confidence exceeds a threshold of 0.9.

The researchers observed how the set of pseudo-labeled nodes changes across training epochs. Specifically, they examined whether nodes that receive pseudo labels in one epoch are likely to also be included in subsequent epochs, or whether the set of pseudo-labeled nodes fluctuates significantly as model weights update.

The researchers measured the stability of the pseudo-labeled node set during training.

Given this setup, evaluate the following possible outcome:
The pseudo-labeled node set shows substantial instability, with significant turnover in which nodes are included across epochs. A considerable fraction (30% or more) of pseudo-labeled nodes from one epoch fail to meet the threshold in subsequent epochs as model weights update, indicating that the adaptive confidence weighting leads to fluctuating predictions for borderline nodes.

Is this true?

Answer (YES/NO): NO